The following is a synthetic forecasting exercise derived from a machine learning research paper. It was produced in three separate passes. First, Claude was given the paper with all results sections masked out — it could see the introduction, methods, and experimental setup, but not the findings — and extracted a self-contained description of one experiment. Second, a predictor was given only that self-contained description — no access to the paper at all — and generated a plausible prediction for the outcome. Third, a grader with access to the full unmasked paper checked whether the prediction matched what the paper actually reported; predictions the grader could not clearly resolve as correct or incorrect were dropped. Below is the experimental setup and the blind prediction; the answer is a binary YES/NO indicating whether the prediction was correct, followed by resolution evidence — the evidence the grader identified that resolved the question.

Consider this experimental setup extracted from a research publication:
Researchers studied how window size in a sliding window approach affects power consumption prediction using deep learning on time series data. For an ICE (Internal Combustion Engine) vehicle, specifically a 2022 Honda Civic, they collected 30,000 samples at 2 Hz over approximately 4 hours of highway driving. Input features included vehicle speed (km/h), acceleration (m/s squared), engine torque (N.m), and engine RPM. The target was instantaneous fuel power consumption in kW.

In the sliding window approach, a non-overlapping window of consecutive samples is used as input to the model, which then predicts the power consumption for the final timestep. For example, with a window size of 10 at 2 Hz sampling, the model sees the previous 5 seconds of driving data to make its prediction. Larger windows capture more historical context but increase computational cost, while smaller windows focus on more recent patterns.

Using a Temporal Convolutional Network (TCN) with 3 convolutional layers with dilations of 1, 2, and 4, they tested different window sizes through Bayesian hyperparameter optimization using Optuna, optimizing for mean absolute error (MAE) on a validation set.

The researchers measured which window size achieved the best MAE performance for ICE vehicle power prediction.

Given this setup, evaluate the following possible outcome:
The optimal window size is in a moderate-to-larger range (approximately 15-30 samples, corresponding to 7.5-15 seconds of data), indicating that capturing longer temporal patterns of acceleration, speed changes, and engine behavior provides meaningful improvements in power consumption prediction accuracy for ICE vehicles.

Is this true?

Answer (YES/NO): NO